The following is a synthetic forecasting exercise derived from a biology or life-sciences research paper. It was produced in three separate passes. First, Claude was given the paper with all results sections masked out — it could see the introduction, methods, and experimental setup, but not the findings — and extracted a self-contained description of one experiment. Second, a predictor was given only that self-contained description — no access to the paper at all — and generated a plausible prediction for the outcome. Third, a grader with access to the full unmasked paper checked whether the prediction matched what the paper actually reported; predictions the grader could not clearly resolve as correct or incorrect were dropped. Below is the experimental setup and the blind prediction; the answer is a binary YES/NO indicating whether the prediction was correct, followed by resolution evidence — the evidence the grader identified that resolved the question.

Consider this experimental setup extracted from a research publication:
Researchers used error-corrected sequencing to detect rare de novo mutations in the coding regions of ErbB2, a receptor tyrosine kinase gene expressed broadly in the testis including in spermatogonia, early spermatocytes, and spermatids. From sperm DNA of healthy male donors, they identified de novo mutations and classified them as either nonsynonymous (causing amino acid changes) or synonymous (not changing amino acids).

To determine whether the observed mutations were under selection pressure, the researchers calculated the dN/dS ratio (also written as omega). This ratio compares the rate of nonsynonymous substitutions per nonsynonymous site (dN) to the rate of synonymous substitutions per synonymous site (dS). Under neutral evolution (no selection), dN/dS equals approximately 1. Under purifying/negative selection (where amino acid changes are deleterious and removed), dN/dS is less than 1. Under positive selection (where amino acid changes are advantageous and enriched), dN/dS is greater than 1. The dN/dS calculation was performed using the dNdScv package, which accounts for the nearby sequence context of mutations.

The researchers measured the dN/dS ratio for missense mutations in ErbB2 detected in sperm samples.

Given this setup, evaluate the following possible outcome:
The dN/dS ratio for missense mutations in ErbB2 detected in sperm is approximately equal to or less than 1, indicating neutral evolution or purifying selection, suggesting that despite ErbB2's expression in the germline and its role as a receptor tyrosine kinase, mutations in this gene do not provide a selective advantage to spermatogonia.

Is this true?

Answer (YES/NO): NO